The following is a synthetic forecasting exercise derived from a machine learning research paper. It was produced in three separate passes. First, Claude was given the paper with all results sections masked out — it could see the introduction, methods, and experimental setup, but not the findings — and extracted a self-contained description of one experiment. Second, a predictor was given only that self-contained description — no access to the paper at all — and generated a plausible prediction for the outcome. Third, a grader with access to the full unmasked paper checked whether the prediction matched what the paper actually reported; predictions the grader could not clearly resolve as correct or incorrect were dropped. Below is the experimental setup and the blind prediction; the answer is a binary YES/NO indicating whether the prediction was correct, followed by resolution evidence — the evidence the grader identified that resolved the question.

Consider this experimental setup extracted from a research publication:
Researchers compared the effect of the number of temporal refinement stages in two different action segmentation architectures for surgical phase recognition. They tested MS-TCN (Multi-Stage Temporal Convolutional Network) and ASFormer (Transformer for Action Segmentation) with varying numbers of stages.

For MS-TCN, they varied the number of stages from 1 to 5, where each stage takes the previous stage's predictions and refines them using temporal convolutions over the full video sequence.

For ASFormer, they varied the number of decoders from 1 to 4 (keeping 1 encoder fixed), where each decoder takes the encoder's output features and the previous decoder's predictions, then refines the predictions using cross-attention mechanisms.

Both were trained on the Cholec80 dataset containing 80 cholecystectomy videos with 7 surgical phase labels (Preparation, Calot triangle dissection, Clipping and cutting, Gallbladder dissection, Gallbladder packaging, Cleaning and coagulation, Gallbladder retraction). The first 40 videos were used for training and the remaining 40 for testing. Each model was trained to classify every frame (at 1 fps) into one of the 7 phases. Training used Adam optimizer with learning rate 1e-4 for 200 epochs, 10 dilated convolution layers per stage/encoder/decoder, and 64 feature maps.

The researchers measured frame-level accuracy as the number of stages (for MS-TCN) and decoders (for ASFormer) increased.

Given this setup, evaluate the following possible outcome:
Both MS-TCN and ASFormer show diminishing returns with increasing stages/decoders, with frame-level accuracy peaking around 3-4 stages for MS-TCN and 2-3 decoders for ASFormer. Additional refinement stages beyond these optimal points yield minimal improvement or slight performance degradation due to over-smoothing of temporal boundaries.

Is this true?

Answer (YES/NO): NO